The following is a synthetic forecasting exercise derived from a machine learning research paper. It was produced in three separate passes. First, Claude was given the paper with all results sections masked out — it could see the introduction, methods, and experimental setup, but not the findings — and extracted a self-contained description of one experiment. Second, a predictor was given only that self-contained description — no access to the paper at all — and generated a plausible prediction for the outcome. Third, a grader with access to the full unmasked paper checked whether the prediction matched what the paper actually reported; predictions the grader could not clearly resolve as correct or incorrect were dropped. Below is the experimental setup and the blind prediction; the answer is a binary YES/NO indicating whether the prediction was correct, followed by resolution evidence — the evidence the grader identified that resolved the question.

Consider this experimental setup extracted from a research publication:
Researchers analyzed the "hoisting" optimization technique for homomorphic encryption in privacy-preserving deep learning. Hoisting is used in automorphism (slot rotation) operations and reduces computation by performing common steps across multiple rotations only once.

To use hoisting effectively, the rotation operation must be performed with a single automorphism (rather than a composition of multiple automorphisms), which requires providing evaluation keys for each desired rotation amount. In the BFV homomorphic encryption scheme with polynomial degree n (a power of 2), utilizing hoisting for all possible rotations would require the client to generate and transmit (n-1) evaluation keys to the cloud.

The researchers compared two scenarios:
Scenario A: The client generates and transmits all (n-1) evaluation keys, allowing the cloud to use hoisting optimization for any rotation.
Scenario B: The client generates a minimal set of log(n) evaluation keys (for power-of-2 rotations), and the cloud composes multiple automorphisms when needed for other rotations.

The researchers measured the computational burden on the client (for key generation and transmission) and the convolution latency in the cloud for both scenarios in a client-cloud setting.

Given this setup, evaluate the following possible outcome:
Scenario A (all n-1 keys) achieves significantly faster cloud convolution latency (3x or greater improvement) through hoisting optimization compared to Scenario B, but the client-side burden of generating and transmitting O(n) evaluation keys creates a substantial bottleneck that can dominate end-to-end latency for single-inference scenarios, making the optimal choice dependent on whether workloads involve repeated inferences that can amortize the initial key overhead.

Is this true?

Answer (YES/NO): NO